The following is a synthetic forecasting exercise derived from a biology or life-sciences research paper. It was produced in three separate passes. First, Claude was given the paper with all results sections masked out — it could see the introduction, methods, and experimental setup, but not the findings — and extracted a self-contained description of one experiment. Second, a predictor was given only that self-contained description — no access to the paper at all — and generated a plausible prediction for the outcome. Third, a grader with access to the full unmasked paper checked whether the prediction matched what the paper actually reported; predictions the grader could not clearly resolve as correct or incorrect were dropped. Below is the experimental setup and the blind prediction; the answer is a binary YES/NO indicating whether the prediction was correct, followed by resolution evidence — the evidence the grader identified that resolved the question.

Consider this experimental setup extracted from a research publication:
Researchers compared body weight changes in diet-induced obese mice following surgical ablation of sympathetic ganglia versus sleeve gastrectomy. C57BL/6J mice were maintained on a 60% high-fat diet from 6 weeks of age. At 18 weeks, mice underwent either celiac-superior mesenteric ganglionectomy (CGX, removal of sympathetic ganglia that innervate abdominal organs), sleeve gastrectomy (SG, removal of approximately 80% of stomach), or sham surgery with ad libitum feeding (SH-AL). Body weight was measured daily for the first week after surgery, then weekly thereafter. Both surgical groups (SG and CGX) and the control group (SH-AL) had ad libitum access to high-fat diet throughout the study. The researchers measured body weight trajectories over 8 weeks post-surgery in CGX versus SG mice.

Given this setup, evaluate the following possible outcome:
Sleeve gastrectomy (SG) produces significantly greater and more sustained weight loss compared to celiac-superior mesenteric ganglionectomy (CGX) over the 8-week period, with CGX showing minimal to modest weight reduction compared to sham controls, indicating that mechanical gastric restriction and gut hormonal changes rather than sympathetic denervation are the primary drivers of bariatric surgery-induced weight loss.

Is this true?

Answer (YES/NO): NO